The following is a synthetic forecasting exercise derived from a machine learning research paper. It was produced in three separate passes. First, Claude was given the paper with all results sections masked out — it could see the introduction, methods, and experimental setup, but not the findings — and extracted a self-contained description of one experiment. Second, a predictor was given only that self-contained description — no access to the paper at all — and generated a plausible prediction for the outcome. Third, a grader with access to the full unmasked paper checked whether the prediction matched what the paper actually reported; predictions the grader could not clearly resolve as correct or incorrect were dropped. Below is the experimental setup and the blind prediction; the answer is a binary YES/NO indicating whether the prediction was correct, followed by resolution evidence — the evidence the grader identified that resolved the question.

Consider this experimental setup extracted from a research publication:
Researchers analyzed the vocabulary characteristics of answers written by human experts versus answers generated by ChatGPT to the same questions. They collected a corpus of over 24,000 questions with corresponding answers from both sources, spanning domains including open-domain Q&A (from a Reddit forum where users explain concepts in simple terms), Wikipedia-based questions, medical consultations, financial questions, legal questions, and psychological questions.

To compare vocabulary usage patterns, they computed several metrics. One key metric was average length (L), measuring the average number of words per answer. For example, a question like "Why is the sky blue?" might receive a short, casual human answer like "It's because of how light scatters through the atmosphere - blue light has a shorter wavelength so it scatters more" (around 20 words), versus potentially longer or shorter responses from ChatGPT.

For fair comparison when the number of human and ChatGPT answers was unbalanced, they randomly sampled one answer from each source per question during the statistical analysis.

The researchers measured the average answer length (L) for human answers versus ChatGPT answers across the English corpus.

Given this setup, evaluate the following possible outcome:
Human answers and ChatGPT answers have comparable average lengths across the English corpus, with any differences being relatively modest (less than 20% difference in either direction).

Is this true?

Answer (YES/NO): NO